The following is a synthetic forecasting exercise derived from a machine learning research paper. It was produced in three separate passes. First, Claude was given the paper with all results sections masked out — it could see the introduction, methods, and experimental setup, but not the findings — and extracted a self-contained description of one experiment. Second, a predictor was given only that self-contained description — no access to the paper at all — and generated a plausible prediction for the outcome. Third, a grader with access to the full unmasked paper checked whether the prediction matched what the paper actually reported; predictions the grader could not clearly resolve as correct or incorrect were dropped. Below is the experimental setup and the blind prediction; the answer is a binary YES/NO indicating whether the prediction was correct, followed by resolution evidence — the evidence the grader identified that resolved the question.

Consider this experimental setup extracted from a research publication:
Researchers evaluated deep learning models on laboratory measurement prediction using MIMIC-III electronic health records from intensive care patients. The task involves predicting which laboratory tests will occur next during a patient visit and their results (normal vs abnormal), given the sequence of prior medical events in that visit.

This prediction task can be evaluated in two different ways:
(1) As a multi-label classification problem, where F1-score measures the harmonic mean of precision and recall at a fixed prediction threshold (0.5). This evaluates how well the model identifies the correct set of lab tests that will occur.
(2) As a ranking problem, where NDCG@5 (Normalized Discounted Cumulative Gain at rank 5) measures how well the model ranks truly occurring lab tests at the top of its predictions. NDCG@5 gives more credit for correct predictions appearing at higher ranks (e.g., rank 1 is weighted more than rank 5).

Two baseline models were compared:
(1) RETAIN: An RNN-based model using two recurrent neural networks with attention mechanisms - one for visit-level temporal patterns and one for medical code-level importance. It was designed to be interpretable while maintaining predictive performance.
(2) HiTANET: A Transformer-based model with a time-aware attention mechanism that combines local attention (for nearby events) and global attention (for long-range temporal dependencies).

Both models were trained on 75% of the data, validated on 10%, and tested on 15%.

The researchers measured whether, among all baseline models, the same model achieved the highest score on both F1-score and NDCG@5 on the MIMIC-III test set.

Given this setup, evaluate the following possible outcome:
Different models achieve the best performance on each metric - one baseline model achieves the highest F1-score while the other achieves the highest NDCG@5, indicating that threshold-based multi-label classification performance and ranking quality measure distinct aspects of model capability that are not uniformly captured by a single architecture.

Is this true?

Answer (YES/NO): YES